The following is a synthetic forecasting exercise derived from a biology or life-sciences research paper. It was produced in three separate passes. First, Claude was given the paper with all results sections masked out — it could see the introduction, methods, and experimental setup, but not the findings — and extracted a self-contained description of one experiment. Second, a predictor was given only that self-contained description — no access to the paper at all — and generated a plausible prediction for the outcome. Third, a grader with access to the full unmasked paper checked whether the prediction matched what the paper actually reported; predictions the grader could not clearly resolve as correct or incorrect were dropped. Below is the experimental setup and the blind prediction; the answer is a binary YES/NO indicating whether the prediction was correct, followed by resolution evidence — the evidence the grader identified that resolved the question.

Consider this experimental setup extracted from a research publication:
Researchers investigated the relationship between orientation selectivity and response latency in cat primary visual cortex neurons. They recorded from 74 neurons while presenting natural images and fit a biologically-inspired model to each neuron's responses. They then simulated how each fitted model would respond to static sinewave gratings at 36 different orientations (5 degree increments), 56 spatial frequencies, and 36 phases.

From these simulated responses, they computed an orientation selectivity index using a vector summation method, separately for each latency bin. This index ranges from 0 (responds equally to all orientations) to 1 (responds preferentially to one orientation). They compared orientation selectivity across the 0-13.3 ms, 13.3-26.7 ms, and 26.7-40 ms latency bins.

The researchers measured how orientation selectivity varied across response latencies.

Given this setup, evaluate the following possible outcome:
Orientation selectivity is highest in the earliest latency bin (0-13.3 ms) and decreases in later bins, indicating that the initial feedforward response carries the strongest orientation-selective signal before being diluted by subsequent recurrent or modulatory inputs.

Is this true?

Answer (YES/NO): NO